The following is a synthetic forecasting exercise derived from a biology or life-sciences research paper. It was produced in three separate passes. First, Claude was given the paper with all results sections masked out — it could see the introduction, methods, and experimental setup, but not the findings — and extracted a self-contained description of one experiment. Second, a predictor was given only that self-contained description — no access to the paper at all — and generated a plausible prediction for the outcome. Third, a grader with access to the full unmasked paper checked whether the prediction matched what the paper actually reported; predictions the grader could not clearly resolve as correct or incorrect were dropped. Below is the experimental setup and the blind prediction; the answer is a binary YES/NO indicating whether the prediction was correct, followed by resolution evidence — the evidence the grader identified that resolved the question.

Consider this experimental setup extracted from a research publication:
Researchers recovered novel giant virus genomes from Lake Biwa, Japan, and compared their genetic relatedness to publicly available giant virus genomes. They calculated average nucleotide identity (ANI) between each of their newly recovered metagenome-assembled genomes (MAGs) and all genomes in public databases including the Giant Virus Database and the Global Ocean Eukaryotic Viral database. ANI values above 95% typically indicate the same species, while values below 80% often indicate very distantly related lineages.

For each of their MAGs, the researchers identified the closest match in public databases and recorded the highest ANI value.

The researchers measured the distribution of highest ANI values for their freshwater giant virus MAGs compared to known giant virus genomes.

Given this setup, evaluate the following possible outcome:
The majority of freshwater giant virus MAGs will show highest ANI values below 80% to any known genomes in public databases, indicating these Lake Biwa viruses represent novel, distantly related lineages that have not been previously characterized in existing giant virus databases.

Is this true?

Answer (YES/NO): YES